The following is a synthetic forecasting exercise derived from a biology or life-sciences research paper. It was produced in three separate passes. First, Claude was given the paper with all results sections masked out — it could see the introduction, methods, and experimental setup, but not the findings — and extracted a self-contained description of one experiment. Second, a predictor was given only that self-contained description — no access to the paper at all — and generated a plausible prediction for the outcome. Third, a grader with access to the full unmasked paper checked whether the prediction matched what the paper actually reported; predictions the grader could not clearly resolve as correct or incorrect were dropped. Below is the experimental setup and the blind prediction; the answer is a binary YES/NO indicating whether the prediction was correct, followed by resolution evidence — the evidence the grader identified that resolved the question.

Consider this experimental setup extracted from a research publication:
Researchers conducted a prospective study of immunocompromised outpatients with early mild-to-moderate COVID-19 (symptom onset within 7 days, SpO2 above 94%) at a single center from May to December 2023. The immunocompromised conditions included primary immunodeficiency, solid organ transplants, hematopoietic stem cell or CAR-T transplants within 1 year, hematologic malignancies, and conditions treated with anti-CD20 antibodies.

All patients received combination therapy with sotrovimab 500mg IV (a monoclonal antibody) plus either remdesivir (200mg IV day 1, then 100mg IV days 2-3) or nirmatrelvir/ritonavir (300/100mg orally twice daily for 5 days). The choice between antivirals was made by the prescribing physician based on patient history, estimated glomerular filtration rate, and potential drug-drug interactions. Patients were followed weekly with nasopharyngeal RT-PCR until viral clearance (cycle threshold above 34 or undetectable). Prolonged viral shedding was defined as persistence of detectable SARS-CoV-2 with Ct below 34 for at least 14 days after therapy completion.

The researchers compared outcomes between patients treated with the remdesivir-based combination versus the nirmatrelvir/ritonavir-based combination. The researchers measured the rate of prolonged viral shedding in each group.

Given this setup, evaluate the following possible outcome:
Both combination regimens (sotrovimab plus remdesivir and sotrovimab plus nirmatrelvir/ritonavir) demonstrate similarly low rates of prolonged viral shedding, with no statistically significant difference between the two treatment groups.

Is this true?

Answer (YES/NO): YES